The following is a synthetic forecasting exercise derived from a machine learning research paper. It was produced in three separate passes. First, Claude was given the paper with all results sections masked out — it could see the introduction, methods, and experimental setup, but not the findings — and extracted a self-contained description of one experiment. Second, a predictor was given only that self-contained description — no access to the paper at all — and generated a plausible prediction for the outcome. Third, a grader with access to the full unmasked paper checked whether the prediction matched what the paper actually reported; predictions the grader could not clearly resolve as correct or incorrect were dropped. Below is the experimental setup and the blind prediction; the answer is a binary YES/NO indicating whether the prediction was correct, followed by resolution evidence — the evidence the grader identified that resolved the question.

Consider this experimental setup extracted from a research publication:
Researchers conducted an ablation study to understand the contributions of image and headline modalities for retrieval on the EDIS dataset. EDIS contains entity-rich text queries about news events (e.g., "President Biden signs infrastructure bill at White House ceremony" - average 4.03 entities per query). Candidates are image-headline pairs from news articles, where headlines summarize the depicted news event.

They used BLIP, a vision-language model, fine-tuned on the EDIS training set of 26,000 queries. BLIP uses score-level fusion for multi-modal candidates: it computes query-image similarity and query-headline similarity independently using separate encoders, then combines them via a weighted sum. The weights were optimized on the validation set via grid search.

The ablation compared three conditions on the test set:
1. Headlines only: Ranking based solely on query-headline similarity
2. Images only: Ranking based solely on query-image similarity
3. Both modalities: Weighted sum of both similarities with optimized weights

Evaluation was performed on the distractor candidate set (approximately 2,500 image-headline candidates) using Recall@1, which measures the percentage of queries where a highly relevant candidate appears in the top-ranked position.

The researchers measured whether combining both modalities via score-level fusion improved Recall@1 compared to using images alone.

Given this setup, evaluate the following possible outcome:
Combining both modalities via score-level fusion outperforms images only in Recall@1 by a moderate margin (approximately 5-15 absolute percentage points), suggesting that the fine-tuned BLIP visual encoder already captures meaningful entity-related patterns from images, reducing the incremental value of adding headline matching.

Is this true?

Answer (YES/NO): NO